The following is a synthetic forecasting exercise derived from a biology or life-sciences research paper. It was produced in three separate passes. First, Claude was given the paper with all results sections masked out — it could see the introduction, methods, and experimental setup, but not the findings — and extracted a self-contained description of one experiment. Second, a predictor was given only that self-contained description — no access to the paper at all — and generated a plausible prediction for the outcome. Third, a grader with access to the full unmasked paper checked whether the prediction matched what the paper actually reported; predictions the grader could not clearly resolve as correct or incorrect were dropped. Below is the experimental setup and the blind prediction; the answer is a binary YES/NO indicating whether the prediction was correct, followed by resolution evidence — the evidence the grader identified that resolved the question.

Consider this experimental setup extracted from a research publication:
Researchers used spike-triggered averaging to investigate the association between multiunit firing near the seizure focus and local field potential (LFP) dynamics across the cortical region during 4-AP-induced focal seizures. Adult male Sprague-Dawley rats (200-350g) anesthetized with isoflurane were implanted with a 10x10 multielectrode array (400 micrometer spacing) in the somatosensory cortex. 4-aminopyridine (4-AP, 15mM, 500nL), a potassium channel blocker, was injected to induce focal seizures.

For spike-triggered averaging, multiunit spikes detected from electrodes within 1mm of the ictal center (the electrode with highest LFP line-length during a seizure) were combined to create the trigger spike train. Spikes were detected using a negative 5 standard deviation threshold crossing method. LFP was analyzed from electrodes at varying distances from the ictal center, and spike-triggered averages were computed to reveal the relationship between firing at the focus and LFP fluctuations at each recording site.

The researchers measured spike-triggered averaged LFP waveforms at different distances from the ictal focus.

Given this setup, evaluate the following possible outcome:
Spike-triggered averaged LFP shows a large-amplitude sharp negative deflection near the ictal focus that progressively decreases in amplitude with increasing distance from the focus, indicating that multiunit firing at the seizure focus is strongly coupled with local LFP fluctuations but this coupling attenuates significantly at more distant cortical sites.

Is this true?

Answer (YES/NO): NO